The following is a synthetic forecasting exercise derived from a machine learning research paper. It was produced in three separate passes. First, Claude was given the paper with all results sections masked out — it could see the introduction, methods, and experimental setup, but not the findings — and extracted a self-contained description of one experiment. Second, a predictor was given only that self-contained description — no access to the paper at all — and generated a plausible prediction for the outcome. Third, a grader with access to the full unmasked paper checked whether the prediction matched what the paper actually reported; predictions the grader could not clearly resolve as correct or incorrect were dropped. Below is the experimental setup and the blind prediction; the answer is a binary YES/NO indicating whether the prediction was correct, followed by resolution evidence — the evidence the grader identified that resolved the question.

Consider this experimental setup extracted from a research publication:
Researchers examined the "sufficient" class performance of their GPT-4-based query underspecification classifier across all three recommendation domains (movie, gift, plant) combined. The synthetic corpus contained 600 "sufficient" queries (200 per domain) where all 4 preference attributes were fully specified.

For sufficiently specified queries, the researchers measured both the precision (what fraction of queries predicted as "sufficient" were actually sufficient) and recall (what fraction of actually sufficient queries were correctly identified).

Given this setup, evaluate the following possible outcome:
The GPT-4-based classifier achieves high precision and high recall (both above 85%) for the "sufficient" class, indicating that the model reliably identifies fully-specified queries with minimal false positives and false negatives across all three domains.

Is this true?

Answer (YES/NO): NO